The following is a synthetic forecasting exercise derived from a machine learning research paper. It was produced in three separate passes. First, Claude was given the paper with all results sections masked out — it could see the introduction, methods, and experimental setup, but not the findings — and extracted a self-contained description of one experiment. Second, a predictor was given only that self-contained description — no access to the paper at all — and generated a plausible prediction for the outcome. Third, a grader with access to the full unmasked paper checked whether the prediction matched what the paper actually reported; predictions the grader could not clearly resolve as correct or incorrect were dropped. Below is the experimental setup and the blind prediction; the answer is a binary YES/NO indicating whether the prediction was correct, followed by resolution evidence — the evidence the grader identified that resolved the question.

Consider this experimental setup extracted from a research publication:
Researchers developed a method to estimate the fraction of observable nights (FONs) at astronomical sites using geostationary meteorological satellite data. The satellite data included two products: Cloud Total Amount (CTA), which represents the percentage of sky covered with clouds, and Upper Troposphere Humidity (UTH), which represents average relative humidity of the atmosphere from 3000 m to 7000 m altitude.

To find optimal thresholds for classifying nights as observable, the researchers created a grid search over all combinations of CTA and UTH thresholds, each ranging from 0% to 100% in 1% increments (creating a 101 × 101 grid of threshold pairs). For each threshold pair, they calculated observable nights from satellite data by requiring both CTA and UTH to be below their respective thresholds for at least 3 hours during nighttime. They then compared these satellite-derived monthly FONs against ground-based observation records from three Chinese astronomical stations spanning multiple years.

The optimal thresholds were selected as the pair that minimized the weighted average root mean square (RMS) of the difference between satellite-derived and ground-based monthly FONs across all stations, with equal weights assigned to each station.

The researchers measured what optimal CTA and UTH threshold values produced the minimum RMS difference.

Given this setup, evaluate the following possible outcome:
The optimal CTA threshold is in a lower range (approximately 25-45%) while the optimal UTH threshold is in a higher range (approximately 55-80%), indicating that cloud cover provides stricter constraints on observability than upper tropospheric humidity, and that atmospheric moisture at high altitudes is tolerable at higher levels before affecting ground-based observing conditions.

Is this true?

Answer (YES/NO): NO